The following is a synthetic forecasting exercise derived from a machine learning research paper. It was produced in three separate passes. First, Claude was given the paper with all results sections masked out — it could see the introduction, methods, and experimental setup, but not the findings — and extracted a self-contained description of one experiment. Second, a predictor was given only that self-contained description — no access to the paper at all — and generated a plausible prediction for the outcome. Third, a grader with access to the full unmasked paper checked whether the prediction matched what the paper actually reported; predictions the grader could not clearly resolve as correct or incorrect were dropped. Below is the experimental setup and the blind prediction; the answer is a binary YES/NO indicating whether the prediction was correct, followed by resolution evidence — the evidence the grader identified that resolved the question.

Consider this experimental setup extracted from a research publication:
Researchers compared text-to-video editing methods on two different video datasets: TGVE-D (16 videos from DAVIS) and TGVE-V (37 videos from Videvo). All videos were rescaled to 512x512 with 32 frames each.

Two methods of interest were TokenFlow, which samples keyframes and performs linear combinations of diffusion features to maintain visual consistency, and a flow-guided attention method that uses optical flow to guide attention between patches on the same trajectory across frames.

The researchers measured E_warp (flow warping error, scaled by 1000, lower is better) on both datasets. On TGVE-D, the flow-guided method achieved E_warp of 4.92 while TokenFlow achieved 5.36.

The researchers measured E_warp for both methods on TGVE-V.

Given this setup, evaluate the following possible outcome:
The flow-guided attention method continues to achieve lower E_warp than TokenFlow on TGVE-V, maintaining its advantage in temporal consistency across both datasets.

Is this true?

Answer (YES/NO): NO